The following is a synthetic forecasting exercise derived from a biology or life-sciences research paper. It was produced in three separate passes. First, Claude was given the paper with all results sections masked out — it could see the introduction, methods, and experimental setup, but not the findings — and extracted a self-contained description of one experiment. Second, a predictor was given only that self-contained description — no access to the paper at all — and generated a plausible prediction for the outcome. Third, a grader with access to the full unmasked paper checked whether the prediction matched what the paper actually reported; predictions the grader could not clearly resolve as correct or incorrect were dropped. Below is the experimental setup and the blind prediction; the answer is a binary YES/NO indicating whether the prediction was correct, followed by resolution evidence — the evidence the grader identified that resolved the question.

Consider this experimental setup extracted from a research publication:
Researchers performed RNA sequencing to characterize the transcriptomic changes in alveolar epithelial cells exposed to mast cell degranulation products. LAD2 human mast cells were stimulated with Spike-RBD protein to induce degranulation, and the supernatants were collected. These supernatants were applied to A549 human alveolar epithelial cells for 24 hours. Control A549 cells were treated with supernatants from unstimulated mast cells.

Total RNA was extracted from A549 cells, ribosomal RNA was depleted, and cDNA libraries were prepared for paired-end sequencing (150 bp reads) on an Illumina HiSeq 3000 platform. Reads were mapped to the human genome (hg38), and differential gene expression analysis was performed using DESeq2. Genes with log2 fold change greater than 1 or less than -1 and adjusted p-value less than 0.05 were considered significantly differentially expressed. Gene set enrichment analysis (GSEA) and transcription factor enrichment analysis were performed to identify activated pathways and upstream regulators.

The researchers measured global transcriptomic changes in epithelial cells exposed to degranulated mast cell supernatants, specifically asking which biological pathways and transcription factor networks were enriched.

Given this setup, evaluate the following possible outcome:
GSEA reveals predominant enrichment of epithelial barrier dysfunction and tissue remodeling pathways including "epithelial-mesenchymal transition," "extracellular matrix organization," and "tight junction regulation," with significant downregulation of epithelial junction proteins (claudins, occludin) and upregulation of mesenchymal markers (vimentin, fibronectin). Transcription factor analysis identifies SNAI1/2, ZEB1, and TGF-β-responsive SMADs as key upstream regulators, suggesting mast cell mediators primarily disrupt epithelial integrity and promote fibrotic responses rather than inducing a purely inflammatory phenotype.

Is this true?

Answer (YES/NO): NO